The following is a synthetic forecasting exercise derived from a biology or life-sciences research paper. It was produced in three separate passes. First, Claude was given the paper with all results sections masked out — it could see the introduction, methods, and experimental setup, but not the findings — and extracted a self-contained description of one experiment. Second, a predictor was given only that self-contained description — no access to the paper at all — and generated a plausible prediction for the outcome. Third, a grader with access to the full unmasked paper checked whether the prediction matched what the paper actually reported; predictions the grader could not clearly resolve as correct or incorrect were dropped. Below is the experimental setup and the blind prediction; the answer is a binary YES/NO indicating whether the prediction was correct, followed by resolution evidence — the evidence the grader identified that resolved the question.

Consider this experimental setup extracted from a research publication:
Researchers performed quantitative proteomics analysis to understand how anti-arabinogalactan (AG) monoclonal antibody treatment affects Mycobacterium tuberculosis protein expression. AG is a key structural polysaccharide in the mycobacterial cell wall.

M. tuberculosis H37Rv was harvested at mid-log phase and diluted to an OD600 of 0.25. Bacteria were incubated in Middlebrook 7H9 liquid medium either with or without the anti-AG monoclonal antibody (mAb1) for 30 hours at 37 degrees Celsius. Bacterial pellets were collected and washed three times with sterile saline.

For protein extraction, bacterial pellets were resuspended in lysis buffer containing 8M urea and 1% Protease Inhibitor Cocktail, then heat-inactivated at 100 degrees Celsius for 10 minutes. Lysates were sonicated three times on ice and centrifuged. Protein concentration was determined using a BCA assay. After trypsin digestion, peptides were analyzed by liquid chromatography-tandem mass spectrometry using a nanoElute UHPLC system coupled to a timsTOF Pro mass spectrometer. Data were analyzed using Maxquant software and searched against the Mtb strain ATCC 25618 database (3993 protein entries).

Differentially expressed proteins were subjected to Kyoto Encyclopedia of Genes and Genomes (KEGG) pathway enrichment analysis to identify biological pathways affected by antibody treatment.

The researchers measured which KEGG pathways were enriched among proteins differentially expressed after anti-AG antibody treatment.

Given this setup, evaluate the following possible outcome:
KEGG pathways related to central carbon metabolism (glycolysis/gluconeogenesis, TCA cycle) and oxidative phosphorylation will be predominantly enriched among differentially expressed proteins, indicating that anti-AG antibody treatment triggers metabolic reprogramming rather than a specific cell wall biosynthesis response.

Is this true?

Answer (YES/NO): NO